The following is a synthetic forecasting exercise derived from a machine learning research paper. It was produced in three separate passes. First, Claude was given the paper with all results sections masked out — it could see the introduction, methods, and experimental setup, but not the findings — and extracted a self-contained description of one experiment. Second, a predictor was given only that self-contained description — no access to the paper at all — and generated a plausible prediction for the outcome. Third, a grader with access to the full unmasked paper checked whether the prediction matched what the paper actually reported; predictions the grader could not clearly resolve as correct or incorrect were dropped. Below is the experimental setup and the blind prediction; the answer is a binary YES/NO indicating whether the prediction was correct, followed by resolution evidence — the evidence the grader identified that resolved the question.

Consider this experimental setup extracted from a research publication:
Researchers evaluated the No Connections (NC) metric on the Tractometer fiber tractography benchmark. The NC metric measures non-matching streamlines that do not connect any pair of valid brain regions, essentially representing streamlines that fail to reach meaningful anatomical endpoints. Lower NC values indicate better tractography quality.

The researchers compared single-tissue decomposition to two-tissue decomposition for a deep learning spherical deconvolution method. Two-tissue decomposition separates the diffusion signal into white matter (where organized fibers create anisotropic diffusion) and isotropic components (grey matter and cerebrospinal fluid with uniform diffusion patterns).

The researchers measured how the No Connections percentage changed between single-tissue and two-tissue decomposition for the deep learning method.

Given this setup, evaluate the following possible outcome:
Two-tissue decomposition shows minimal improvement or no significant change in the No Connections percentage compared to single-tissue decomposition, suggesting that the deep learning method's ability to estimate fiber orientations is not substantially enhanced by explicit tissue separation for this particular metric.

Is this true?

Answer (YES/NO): NO